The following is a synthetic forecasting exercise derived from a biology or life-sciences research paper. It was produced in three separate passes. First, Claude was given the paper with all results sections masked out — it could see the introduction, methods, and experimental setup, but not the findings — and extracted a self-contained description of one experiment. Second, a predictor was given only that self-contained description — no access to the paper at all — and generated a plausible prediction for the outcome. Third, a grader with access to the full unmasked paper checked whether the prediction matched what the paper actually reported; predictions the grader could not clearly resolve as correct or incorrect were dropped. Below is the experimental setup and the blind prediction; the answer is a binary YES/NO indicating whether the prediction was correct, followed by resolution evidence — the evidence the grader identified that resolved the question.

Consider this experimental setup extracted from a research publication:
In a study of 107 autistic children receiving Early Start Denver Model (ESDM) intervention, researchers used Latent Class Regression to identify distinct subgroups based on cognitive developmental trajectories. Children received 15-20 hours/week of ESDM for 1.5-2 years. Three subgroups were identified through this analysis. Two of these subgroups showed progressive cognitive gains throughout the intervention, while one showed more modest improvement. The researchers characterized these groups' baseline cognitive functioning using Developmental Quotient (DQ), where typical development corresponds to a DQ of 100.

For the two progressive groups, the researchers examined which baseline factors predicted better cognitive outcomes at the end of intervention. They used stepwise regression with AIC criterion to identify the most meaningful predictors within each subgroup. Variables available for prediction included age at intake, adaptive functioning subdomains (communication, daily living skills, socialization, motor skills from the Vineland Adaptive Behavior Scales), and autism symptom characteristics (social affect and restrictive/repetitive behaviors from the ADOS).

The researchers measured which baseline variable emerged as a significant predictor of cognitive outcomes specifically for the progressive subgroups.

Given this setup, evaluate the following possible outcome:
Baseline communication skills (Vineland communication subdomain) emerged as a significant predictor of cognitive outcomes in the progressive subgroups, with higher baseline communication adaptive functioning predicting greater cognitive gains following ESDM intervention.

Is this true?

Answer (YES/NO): NO